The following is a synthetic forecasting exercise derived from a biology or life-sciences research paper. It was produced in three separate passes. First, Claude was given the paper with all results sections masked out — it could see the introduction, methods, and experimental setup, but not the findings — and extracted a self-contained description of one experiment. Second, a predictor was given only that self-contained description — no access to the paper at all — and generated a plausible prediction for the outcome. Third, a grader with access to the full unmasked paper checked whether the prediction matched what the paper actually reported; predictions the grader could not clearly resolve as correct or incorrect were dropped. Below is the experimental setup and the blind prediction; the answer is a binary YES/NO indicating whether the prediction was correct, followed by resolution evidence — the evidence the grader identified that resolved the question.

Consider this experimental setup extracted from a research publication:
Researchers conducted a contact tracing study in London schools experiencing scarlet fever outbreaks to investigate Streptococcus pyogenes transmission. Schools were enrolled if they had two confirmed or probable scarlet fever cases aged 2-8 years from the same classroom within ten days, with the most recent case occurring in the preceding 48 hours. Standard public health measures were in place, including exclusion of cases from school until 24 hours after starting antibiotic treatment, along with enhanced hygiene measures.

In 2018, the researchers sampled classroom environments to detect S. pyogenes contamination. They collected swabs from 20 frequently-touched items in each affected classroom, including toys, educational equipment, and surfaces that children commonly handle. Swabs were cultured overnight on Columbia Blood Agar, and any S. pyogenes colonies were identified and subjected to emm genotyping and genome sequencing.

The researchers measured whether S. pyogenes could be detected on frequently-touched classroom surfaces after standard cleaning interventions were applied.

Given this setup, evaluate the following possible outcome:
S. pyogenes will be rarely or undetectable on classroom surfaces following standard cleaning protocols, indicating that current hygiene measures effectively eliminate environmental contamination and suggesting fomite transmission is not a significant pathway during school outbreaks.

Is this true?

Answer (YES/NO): NO